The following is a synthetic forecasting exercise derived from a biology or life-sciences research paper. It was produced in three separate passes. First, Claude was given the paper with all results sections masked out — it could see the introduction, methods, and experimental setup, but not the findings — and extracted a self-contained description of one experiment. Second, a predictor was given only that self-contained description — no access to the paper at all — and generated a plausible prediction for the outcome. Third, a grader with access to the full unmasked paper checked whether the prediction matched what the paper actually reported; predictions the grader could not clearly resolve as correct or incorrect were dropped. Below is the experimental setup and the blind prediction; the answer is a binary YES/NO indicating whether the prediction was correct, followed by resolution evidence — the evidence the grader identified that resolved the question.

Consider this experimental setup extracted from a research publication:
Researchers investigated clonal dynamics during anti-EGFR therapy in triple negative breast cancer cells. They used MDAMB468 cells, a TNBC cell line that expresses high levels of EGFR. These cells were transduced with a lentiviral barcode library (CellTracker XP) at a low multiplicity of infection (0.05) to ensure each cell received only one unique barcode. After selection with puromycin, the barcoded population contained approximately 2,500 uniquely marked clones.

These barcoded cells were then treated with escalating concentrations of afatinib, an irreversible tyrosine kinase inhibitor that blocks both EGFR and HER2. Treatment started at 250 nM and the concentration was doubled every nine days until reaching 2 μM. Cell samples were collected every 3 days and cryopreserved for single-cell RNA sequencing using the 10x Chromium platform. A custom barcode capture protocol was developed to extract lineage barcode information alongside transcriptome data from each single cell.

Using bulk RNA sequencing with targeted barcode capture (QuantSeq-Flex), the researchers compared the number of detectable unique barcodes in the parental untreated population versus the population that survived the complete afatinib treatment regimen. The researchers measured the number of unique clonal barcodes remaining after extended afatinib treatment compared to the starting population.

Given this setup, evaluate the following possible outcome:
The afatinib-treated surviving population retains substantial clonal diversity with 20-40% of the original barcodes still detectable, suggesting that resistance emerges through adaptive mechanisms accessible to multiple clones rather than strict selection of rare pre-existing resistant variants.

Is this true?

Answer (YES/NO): NO